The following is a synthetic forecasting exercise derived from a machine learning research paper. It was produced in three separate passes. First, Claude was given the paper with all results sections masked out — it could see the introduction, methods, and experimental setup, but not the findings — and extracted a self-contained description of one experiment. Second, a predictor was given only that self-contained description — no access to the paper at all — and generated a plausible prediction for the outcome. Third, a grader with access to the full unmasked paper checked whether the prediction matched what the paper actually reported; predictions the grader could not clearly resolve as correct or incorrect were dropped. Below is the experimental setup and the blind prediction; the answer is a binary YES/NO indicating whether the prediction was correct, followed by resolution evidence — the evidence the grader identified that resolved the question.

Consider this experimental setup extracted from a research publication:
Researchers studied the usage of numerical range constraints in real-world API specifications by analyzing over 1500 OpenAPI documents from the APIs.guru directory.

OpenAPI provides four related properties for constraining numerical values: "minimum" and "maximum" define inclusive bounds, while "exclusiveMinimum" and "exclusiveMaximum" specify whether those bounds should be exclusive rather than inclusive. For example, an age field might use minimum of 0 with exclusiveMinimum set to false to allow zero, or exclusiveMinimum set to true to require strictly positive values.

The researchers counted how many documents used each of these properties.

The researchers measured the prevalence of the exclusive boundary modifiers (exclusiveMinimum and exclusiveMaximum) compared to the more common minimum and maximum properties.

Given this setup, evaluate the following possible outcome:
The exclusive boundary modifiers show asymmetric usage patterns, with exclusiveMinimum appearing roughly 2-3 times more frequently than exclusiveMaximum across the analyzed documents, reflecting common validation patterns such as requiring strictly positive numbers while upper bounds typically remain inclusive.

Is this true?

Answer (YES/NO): NO